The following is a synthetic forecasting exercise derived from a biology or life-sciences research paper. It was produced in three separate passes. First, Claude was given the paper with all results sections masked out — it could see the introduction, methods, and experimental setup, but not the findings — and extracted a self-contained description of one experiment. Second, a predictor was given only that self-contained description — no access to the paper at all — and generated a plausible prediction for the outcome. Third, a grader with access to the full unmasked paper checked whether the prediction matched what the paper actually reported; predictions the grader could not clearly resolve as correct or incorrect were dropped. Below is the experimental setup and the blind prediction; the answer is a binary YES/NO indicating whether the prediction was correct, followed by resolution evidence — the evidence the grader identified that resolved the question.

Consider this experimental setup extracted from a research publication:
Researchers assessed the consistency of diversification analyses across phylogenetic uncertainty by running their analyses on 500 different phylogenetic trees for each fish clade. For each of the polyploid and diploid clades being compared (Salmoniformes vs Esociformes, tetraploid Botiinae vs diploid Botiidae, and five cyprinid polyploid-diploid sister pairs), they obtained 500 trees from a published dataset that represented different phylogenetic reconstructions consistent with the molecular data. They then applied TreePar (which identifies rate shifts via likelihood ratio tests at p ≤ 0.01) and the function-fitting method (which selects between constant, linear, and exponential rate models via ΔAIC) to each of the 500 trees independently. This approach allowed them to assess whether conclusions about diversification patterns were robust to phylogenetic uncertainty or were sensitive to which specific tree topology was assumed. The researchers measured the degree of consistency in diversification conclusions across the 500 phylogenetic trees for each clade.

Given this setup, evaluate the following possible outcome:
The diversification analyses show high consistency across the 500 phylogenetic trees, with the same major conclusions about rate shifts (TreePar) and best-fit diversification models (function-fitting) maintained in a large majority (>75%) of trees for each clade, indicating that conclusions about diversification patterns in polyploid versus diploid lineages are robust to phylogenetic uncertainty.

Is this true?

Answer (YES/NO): YES